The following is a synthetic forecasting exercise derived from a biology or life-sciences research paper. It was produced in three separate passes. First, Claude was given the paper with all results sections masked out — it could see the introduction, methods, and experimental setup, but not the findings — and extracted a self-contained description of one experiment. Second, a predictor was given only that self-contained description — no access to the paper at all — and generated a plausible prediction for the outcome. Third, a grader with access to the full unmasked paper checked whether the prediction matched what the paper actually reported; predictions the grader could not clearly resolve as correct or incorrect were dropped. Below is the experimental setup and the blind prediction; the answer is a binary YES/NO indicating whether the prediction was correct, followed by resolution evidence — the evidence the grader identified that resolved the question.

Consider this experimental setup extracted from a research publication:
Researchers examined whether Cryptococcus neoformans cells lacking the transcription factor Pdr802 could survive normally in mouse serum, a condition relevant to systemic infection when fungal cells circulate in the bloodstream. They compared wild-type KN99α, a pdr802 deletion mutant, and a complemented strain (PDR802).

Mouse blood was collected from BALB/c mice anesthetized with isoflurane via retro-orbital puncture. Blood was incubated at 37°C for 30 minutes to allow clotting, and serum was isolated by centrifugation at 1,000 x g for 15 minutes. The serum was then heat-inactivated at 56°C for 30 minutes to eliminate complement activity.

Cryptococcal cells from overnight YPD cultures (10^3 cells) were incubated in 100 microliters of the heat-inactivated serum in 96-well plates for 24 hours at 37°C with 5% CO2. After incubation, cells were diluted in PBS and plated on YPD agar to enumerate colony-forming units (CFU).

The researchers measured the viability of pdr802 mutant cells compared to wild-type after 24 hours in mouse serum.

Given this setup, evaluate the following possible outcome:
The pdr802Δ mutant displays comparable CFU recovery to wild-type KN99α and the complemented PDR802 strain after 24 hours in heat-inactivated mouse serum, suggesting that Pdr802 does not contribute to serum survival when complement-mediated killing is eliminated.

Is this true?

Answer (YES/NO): NO